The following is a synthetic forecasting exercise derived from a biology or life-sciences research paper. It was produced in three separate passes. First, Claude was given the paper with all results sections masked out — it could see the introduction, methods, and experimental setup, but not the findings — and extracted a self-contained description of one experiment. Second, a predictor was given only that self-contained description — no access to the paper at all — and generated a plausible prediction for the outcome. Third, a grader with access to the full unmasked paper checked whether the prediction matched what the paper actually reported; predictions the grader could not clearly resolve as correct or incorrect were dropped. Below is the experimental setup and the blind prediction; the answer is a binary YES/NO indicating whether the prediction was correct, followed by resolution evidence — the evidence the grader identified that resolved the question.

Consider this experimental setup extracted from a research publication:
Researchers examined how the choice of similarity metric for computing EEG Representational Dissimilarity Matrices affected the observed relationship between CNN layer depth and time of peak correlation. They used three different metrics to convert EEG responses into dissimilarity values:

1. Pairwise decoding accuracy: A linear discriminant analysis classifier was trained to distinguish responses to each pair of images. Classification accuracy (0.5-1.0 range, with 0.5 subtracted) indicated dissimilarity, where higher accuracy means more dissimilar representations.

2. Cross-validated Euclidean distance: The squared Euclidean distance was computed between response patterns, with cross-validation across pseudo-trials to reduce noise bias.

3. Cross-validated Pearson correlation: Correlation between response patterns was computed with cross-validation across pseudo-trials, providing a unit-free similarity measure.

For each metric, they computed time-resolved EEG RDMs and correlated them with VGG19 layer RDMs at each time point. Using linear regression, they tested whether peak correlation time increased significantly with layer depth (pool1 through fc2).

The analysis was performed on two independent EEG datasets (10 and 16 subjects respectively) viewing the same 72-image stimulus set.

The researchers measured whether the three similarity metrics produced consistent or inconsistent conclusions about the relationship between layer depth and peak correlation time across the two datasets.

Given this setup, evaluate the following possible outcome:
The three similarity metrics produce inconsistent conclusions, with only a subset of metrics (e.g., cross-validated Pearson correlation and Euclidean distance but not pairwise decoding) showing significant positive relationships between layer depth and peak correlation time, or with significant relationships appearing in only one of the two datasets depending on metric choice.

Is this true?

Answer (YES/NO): YES